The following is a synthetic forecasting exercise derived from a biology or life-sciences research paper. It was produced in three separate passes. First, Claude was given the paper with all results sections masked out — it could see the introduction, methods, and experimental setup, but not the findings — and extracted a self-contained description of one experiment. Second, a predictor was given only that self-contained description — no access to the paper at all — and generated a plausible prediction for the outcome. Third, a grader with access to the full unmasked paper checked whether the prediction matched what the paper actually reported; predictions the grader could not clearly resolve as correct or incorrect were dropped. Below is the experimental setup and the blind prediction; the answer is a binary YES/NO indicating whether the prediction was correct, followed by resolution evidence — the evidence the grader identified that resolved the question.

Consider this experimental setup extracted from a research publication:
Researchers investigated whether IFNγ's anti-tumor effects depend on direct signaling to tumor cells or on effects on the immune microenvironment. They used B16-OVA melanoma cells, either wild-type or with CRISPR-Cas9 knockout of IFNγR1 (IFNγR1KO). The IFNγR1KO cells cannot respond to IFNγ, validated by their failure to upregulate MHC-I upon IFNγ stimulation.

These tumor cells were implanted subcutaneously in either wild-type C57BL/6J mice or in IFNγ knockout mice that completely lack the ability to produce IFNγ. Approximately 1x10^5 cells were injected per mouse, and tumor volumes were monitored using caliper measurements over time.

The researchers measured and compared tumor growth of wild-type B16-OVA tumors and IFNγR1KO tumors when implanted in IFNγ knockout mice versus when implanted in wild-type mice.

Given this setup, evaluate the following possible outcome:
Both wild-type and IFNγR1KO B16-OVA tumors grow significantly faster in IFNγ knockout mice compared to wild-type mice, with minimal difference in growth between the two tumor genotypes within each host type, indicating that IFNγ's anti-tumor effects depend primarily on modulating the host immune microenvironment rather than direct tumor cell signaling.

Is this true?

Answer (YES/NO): YES